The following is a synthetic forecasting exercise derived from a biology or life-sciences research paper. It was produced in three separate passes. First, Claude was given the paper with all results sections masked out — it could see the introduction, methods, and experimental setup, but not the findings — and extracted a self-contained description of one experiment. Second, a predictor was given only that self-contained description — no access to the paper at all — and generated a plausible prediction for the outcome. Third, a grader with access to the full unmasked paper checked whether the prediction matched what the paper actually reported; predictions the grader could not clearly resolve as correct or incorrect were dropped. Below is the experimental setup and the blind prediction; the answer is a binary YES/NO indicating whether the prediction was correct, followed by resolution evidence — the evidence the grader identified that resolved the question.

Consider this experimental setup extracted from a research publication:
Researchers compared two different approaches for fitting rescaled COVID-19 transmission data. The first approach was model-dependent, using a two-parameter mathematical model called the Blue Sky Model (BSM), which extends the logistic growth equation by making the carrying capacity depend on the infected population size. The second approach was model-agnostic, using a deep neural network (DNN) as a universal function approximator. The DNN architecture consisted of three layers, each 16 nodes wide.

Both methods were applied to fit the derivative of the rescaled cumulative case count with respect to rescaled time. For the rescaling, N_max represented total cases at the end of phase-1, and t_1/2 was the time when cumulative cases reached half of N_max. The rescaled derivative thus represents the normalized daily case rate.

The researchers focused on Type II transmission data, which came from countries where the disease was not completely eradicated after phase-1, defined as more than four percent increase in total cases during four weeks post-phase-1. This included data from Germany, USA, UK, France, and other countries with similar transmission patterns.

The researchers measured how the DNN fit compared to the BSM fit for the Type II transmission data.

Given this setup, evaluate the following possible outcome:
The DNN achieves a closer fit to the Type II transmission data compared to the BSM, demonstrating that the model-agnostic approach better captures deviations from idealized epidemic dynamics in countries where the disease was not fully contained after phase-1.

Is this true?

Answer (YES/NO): NO